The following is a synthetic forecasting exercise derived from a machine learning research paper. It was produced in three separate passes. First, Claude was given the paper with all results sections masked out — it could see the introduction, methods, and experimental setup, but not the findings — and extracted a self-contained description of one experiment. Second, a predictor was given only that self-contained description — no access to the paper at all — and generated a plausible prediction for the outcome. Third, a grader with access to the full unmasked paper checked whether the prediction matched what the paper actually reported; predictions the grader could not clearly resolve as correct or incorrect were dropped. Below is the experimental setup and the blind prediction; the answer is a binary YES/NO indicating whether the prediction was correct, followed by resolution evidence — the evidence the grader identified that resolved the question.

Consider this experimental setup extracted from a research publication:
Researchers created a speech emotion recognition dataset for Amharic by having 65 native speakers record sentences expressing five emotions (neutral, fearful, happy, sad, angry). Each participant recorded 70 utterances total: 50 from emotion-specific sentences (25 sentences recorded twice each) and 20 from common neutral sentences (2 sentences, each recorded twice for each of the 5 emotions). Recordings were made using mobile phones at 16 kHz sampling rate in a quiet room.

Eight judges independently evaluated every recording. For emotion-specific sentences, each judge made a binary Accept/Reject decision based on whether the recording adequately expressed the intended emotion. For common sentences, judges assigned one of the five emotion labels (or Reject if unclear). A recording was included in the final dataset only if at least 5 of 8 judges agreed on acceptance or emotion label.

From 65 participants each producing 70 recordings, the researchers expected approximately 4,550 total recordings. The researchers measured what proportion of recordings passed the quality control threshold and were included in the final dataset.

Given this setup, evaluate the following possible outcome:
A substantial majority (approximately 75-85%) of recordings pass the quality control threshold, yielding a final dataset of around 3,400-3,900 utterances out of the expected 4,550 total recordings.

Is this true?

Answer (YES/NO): NO